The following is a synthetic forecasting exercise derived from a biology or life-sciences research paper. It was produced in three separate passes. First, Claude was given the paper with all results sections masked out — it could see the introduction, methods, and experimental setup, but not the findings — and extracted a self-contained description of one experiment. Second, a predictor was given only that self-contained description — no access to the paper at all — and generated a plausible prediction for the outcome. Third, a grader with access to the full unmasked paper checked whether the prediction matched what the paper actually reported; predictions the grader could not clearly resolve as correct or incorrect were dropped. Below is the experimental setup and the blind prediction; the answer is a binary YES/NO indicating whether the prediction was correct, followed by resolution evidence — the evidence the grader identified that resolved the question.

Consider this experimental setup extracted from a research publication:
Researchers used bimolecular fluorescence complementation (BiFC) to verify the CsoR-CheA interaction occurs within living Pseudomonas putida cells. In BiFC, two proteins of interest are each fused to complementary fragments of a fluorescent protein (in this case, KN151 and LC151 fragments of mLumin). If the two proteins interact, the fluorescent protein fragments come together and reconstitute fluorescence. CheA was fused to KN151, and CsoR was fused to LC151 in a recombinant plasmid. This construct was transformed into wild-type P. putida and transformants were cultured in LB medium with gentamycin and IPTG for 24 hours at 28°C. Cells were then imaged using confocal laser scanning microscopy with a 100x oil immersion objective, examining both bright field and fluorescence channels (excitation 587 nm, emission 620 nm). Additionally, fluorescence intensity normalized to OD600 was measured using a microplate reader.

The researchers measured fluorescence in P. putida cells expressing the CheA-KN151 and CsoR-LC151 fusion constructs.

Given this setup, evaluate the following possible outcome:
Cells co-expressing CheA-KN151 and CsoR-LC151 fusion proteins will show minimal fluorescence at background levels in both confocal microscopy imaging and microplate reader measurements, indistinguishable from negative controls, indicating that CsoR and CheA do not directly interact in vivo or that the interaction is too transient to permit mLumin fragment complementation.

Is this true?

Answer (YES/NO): NO